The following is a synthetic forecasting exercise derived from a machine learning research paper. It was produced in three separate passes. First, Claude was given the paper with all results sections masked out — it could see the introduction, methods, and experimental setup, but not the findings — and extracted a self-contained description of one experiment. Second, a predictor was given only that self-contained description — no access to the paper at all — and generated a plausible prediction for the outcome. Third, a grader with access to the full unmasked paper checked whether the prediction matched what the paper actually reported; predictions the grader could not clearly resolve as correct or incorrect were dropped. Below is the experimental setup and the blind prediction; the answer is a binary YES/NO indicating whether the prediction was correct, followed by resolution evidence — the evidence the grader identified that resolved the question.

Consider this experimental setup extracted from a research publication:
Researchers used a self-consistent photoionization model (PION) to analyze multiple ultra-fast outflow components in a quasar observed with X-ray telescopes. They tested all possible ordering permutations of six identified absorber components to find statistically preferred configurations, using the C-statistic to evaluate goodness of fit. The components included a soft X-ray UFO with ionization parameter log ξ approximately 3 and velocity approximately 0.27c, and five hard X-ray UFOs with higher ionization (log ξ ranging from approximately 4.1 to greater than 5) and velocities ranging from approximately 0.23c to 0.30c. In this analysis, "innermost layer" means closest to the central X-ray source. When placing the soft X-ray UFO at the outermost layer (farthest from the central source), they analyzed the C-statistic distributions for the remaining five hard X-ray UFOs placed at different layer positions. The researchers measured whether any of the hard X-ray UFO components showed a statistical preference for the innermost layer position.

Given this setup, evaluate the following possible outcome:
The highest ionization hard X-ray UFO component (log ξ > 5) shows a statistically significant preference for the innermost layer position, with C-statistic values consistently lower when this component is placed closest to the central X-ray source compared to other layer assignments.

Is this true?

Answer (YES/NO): NO